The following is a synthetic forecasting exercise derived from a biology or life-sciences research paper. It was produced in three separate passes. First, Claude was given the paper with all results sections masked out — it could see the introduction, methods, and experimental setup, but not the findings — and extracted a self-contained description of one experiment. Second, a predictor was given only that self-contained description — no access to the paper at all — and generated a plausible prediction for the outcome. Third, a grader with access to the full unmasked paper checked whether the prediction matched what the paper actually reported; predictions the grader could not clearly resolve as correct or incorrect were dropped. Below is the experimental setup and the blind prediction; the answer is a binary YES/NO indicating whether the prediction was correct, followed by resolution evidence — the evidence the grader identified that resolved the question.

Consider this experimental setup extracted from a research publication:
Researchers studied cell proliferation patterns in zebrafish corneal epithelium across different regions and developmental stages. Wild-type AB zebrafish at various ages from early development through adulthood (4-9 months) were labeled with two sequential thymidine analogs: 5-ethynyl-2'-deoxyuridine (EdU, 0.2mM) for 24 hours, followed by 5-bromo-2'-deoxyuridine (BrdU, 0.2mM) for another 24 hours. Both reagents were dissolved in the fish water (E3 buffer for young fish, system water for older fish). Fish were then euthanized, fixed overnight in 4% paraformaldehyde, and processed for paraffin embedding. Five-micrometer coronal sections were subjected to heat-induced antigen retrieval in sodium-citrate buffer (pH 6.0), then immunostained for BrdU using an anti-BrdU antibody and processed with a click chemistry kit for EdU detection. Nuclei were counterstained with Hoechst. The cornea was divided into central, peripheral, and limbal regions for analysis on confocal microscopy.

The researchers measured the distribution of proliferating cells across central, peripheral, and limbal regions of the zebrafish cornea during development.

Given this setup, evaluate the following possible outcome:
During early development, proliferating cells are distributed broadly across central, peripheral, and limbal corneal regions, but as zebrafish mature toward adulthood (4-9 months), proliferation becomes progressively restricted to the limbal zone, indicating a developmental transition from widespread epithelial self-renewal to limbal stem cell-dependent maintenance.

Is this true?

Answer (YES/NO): NO